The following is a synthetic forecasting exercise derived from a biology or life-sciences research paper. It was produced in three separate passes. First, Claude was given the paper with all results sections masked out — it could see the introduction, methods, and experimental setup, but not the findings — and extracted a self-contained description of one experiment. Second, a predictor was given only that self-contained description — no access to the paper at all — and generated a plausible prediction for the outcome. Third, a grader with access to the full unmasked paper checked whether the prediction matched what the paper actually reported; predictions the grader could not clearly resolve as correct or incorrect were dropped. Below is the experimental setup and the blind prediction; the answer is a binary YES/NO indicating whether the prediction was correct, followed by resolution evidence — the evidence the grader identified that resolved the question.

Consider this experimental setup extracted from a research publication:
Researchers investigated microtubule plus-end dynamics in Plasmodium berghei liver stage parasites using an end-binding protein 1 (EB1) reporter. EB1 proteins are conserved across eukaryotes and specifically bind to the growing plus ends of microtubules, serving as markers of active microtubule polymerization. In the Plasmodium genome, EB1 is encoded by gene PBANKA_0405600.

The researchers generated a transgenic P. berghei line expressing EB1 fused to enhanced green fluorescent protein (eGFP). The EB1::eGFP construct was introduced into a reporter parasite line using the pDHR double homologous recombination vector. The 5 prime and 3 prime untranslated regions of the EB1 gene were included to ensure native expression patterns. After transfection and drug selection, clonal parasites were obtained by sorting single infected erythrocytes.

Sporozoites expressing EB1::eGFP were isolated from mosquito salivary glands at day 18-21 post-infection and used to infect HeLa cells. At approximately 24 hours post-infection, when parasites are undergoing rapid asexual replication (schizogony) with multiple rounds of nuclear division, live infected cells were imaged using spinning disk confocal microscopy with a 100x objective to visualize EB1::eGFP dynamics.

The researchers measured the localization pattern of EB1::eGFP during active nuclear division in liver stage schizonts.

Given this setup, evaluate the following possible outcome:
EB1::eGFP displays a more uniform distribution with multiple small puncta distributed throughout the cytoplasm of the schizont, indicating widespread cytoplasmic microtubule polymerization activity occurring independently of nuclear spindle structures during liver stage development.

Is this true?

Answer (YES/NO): NO